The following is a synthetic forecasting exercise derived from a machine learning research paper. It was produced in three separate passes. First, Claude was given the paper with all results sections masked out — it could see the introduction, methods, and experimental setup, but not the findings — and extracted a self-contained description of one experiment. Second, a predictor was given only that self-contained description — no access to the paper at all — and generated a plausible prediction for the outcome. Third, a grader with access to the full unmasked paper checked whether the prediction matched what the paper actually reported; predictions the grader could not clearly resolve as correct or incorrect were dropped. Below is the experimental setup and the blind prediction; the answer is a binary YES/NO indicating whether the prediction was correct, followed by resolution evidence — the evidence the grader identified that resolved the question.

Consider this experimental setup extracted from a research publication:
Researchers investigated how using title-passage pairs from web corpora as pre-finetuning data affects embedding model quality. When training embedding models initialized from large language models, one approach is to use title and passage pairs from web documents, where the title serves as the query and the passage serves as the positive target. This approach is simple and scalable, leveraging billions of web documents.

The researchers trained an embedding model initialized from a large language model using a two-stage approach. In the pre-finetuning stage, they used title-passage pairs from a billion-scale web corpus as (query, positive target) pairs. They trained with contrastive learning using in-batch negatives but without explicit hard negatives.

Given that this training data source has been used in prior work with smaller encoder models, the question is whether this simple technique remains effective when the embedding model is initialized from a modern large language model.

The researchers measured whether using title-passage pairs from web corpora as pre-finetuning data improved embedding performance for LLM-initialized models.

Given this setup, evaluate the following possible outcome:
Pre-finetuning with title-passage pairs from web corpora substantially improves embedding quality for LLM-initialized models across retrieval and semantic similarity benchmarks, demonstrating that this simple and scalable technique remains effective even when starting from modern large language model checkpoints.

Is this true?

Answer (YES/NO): YES